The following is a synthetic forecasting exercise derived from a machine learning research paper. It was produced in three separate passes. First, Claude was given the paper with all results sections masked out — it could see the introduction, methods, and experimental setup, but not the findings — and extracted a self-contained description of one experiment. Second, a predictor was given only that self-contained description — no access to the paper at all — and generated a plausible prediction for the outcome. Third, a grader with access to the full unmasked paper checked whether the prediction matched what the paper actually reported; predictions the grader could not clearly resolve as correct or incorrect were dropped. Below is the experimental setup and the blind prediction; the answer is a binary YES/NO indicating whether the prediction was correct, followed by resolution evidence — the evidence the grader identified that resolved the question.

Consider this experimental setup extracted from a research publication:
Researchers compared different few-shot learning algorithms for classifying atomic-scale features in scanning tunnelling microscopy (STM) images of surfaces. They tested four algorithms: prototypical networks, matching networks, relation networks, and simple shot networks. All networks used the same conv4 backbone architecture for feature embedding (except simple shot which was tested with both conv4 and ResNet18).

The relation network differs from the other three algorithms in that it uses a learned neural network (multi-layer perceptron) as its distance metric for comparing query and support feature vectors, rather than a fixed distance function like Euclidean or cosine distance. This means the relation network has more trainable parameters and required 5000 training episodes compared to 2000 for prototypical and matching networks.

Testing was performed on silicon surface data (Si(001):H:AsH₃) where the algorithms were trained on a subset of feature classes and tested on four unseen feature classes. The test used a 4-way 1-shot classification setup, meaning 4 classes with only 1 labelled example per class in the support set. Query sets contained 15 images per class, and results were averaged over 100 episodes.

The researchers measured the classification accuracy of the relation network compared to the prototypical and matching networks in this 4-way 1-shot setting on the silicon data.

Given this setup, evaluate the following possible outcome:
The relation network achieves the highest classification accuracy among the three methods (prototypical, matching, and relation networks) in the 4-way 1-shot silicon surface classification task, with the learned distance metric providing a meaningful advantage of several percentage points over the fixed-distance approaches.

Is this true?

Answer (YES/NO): NO